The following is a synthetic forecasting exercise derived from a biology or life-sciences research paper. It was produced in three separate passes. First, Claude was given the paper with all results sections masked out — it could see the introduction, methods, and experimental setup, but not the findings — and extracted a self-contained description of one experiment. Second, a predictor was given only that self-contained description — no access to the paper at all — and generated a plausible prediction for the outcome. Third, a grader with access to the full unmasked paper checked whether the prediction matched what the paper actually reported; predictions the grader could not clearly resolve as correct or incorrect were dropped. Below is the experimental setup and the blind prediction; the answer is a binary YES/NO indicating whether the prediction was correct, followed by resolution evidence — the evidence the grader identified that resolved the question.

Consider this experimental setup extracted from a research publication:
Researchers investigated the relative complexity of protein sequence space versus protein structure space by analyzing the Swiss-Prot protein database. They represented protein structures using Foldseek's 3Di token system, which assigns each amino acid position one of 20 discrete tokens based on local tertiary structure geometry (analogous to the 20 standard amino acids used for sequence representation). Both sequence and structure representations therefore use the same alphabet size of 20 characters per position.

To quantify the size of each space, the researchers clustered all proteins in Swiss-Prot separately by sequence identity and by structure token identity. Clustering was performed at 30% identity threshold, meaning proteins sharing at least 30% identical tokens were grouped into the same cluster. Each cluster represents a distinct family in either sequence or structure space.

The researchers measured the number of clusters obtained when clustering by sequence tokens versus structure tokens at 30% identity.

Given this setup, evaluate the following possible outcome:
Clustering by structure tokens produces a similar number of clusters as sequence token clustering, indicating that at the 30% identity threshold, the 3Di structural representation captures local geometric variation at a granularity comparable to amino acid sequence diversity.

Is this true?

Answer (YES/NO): NO